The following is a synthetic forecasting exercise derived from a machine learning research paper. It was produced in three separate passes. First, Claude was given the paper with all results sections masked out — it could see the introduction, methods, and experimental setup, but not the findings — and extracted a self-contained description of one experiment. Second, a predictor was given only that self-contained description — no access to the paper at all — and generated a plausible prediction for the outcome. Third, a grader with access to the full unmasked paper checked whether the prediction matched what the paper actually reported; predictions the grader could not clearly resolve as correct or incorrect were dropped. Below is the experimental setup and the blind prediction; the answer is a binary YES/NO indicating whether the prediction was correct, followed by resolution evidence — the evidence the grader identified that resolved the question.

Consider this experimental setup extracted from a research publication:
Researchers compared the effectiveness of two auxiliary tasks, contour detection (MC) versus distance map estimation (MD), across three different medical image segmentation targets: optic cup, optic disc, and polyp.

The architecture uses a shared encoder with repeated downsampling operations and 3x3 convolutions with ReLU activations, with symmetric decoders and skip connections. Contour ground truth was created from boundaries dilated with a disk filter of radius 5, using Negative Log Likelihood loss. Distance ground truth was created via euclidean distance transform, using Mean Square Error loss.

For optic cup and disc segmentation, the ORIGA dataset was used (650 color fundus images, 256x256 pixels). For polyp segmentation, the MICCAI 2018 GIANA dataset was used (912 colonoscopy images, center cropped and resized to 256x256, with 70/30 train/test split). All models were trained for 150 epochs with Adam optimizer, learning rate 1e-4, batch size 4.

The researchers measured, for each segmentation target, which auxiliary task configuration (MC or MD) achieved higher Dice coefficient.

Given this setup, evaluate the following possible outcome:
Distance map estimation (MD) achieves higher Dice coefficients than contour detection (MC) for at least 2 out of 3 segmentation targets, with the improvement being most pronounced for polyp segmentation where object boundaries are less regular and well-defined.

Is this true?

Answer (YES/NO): YES